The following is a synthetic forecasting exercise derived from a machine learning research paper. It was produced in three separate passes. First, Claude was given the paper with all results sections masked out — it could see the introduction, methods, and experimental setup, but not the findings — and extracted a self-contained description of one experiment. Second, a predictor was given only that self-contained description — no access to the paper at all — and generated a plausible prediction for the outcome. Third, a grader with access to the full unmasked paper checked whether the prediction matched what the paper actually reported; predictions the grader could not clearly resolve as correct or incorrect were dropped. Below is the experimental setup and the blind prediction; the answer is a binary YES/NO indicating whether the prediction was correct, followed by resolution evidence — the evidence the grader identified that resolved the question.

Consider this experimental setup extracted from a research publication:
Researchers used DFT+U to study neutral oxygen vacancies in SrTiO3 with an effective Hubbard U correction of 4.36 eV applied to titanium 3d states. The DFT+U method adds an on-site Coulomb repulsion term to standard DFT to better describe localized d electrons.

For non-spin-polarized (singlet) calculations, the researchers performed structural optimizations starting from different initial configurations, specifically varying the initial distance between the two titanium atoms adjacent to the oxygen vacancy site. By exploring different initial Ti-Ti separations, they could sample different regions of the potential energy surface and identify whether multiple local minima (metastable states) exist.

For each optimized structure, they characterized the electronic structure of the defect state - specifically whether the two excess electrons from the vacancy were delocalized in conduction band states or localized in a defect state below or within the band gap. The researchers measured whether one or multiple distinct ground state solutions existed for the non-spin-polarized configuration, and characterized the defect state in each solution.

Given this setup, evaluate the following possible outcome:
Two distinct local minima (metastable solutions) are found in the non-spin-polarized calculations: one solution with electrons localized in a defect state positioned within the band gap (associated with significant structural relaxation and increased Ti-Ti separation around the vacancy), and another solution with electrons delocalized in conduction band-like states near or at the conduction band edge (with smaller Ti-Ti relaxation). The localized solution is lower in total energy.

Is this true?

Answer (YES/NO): NO